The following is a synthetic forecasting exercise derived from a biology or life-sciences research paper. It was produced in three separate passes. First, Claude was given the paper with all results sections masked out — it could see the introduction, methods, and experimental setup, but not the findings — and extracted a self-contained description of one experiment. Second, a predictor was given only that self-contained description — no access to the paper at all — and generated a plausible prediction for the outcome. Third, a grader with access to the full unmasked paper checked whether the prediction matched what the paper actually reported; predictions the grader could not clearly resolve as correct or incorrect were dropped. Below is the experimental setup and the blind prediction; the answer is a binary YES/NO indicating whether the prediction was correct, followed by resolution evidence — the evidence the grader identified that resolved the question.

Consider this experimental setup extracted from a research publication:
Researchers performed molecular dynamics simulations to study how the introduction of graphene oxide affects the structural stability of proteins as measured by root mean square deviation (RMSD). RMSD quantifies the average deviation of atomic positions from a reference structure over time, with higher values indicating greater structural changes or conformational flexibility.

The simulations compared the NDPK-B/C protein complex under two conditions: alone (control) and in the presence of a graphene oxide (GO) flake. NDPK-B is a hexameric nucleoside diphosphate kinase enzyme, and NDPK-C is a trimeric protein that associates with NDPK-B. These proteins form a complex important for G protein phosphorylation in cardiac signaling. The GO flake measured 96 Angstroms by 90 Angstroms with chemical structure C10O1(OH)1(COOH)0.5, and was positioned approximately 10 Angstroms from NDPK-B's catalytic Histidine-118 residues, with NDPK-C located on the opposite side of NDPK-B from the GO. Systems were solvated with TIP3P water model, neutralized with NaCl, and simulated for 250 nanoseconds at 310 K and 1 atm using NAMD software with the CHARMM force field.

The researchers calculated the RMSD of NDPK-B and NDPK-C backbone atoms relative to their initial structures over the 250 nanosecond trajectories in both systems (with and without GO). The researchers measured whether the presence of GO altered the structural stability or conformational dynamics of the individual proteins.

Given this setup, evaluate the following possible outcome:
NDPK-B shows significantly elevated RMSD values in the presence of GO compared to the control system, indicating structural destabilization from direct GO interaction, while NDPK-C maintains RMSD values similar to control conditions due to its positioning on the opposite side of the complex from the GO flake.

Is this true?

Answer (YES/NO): YES